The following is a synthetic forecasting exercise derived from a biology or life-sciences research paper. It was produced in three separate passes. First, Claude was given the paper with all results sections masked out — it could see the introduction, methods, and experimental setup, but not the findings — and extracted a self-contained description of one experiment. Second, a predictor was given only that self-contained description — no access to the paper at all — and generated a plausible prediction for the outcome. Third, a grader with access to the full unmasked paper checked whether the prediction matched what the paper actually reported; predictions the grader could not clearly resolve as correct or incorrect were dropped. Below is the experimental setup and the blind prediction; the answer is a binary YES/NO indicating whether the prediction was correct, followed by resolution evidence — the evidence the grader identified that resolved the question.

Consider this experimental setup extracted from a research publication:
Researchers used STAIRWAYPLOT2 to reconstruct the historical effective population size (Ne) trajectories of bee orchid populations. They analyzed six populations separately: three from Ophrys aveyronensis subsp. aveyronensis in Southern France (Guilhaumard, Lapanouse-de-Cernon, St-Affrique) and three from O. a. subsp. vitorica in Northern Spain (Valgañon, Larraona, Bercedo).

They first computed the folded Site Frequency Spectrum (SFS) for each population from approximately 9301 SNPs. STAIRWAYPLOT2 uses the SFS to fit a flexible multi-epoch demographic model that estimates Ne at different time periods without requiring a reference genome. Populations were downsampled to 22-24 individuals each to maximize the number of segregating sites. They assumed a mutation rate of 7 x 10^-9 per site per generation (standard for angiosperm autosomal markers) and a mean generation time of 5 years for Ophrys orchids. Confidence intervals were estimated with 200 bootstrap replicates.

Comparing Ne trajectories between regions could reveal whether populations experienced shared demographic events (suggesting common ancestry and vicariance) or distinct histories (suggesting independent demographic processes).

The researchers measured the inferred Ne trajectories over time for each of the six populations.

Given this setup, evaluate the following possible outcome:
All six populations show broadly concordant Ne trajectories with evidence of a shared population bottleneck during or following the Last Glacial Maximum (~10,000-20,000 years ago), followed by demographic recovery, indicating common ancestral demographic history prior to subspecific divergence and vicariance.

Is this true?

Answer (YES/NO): NO